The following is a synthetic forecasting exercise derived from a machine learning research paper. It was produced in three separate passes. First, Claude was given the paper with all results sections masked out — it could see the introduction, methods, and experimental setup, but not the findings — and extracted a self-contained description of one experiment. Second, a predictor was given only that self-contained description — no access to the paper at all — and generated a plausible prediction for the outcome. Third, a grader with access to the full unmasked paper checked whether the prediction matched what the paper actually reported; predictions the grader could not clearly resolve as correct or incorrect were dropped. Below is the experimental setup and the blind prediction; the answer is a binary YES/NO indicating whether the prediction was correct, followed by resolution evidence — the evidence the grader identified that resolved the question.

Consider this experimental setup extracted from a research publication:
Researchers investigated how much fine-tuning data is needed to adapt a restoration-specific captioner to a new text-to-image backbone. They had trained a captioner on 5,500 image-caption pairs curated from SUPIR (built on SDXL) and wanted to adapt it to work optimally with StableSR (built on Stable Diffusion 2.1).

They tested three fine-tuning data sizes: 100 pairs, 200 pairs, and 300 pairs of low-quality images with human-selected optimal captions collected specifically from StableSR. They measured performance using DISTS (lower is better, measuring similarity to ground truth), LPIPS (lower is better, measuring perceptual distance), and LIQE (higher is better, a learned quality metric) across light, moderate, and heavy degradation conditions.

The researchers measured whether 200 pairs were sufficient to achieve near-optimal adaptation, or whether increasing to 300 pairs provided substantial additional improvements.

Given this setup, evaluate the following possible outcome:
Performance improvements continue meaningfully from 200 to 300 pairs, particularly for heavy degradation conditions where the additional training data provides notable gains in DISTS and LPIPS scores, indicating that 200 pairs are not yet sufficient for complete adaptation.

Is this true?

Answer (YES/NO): NO